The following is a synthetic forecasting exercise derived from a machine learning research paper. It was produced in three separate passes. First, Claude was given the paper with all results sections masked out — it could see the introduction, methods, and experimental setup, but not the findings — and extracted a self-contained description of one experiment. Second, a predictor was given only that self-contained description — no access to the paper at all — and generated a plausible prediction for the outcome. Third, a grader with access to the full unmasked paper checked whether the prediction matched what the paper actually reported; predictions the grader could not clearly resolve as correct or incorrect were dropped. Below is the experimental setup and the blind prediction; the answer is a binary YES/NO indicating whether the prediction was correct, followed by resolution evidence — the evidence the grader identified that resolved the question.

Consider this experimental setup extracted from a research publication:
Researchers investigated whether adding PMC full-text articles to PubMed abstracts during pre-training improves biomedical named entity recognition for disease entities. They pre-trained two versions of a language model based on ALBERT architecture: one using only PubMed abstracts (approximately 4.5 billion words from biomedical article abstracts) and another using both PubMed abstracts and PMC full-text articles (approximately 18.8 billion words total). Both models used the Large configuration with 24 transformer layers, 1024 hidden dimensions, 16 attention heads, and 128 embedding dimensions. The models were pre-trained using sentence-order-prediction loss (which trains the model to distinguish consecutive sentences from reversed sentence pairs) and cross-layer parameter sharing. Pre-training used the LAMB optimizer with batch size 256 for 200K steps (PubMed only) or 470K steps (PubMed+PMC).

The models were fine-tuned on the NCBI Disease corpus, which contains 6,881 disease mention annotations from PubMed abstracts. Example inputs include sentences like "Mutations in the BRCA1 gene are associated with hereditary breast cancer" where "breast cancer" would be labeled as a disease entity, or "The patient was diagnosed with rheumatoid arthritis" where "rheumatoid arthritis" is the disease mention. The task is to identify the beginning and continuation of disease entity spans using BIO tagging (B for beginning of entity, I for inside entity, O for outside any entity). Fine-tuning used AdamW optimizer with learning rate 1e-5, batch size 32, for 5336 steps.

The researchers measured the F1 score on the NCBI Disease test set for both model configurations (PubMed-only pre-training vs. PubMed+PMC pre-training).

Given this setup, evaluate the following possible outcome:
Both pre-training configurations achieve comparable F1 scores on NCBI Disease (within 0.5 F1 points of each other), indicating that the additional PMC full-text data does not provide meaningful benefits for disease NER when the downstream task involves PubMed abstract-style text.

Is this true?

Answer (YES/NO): NO